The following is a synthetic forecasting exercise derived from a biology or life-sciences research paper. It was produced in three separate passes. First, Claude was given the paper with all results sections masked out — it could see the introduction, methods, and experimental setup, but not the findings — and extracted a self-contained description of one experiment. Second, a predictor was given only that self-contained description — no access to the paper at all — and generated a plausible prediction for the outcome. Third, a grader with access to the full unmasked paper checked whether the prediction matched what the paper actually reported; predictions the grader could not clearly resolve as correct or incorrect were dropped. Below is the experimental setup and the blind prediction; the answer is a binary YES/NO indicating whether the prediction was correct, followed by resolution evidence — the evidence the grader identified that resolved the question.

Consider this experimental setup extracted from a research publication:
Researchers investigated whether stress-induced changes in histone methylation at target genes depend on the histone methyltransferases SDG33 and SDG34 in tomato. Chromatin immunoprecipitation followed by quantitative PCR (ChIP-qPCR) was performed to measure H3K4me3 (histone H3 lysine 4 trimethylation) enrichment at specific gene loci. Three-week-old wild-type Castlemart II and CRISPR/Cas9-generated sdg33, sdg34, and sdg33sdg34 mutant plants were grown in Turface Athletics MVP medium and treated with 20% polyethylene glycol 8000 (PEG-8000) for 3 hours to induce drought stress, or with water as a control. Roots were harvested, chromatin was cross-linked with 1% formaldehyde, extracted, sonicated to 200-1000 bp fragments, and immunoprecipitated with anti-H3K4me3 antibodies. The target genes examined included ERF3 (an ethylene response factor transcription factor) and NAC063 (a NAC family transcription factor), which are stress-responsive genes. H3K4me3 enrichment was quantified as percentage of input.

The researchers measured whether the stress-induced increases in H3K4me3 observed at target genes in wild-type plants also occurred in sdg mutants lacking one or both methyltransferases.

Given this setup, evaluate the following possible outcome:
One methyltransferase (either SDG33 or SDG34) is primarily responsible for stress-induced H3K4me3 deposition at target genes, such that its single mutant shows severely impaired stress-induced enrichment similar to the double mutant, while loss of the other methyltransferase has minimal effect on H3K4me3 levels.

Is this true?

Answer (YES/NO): NO